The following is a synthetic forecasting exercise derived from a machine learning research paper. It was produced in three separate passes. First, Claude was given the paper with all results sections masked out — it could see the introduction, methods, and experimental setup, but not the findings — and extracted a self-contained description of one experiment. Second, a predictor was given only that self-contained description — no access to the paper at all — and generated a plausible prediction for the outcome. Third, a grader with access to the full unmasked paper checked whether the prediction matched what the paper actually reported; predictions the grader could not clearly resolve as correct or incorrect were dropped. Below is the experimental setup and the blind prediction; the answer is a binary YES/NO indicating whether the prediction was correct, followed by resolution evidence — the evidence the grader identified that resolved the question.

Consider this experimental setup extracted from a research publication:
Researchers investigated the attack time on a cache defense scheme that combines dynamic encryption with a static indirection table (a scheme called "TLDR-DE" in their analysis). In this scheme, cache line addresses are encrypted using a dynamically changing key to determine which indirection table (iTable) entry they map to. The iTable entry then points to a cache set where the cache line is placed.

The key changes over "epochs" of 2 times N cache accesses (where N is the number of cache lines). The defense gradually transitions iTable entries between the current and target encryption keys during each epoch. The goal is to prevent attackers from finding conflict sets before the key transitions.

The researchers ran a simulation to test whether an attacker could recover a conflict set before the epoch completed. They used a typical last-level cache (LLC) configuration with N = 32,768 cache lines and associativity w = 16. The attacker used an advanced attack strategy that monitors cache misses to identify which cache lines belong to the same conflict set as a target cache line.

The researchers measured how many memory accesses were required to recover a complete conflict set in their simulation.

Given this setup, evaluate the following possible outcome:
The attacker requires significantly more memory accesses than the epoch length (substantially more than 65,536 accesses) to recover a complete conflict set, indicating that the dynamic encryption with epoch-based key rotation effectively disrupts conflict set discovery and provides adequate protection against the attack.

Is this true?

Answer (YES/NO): NO